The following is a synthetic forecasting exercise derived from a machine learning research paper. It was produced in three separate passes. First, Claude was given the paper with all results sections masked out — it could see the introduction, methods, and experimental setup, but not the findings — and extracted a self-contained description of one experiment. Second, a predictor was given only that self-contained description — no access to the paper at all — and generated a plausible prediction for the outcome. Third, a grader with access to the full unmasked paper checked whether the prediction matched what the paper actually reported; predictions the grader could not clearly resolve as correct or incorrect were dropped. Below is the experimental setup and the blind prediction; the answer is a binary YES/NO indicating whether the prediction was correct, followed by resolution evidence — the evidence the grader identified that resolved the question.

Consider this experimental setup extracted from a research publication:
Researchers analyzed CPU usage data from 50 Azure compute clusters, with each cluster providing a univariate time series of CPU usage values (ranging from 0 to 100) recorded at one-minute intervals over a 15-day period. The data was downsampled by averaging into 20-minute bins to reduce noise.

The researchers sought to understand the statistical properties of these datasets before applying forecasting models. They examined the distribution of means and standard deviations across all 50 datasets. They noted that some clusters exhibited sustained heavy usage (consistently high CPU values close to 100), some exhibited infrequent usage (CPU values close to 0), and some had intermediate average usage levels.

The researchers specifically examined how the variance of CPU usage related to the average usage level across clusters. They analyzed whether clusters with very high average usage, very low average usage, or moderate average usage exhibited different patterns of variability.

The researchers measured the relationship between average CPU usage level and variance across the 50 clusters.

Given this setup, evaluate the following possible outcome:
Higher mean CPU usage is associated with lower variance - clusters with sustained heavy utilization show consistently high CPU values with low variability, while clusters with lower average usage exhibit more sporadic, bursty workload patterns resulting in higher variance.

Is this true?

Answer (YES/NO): NO